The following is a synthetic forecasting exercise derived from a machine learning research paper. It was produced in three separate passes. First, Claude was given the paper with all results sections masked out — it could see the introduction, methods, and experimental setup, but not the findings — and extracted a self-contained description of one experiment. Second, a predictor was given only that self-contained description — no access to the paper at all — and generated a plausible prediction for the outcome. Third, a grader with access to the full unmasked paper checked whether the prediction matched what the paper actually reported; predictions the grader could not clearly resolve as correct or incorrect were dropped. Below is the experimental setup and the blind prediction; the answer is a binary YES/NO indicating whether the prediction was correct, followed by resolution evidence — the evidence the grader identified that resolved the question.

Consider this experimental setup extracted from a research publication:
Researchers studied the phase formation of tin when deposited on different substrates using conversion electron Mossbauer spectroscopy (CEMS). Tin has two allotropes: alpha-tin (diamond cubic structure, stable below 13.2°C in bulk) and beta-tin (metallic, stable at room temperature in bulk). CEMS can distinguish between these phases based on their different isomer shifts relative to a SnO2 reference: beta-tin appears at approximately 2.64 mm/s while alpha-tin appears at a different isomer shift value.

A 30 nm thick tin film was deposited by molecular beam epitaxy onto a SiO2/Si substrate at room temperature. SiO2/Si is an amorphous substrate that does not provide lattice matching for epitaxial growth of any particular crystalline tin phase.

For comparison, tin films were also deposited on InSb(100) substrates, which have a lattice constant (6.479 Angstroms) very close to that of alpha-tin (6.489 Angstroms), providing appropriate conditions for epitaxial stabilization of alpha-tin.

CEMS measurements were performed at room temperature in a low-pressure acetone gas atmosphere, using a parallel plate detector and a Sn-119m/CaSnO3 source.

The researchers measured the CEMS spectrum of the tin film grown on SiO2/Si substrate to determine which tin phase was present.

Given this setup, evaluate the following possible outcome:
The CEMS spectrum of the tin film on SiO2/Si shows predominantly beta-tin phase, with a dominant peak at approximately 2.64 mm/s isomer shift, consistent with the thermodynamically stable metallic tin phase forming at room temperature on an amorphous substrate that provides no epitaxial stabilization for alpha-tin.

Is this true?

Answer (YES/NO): YES